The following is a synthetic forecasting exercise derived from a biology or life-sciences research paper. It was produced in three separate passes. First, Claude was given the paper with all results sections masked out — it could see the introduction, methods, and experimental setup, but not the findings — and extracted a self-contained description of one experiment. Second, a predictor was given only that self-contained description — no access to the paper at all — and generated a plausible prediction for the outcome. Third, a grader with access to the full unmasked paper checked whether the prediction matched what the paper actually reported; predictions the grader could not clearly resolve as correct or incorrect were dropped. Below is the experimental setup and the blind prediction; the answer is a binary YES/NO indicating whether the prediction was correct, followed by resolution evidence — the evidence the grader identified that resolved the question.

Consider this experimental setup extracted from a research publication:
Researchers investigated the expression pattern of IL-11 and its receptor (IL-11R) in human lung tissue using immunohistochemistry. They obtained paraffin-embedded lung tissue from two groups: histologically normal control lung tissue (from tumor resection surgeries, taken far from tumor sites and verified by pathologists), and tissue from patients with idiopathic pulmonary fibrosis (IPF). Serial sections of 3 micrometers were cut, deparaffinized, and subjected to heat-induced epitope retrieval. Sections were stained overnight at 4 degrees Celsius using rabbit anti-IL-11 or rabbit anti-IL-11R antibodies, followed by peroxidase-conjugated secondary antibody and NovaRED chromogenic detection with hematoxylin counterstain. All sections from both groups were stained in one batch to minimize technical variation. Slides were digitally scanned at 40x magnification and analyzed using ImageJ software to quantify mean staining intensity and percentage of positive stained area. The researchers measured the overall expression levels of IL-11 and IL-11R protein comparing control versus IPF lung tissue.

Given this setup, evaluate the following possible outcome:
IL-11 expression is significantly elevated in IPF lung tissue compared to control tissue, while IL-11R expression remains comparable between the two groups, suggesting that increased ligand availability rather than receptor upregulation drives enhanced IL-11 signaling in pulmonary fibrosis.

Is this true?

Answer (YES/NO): NO